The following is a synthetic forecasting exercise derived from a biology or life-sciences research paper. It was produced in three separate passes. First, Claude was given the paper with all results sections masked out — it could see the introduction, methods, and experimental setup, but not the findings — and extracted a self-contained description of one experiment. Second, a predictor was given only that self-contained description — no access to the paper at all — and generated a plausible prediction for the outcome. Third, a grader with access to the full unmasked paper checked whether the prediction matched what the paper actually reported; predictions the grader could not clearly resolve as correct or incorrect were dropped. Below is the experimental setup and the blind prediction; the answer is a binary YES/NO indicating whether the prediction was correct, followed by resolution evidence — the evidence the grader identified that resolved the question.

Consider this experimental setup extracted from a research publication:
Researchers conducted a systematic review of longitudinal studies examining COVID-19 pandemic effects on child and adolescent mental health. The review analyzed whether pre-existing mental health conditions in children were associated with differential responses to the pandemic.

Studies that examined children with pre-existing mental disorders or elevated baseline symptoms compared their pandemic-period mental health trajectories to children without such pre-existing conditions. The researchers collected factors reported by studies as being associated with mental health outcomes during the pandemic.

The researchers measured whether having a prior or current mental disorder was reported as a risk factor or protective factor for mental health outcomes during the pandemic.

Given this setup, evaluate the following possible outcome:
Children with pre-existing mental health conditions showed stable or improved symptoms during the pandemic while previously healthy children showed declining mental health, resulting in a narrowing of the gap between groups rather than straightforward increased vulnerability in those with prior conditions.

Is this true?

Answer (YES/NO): YES